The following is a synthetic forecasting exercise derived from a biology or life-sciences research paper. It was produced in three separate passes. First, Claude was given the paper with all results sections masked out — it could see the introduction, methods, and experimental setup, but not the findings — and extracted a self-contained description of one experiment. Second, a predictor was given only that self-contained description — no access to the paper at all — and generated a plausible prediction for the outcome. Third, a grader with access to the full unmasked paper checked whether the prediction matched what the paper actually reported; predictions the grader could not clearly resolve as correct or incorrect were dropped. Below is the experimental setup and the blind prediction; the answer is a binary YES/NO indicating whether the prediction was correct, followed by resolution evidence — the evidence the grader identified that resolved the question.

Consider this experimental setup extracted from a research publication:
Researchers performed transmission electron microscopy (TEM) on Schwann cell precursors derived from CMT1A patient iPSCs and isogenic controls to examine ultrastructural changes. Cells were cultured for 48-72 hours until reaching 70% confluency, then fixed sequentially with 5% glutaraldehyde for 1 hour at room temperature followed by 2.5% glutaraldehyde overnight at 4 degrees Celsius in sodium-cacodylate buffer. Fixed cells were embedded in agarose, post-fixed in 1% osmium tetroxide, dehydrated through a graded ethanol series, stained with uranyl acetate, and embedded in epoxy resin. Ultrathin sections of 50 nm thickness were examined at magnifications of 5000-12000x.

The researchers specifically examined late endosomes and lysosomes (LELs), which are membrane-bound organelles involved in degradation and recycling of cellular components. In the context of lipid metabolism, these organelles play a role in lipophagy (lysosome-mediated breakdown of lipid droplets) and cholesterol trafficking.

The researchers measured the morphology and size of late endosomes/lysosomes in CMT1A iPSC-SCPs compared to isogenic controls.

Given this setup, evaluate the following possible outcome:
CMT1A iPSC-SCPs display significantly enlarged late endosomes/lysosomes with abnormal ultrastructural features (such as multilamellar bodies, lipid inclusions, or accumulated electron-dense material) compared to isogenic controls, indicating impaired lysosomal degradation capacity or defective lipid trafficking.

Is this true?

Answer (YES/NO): YES